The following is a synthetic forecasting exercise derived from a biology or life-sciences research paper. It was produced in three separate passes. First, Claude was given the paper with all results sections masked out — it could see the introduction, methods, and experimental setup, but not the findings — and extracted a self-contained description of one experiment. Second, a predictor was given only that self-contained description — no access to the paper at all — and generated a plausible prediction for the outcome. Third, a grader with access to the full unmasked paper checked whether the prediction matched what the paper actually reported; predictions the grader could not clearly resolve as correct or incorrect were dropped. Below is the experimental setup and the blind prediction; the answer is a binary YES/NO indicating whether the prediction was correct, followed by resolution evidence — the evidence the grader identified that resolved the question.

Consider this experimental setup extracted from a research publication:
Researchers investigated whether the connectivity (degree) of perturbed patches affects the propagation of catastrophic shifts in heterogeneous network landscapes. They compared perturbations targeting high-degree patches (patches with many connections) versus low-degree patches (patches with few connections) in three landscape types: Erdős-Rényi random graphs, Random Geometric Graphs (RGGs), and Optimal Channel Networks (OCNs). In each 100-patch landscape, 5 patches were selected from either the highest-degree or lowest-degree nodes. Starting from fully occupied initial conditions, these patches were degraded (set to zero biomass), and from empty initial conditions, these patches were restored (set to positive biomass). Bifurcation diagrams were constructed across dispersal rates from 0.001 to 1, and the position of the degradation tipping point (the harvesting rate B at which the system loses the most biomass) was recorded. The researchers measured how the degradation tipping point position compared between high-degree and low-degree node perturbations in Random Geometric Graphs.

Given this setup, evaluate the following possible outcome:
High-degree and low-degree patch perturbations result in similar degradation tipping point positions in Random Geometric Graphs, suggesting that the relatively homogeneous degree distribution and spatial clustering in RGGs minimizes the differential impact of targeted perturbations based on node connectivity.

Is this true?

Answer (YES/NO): YES